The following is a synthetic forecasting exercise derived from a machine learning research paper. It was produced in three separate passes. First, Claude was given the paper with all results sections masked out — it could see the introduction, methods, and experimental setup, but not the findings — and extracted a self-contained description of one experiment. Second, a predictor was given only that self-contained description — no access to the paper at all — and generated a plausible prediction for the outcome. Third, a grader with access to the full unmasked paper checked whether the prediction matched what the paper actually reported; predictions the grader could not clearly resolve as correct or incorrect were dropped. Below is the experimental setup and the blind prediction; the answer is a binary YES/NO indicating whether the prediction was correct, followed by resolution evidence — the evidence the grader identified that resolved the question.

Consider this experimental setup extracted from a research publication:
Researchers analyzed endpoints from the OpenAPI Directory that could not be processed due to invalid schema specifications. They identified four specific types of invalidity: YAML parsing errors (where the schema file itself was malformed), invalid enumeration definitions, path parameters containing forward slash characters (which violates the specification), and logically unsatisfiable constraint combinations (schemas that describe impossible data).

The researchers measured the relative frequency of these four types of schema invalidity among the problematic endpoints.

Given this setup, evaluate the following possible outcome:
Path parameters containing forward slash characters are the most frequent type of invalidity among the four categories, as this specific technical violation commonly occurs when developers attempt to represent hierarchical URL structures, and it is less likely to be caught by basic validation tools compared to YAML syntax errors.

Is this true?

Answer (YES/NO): NO